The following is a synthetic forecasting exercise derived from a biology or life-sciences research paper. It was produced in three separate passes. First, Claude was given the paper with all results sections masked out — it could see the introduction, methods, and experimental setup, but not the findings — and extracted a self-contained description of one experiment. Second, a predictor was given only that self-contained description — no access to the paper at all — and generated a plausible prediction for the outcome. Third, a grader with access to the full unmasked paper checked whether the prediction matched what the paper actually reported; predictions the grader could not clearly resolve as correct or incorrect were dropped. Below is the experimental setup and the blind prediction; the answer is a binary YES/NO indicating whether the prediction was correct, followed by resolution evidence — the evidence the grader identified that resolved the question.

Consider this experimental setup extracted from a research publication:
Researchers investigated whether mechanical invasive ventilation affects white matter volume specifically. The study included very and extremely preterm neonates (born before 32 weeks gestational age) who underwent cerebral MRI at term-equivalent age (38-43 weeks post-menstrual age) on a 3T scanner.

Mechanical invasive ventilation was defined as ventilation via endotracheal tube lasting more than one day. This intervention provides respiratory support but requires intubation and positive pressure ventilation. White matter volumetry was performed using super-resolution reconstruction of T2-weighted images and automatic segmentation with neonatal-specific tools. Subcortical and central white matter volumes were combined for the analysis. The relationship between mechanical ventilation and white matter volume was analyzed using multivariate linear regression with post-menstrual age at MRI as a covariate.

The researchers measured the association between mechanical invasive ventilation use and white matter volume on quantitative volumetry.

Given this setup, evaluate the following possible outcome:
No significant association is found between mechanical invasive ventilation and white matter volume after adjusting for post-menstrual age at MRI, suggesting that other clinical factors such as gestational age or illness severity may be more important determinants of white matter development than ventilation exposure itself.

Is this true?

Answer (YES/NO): NO